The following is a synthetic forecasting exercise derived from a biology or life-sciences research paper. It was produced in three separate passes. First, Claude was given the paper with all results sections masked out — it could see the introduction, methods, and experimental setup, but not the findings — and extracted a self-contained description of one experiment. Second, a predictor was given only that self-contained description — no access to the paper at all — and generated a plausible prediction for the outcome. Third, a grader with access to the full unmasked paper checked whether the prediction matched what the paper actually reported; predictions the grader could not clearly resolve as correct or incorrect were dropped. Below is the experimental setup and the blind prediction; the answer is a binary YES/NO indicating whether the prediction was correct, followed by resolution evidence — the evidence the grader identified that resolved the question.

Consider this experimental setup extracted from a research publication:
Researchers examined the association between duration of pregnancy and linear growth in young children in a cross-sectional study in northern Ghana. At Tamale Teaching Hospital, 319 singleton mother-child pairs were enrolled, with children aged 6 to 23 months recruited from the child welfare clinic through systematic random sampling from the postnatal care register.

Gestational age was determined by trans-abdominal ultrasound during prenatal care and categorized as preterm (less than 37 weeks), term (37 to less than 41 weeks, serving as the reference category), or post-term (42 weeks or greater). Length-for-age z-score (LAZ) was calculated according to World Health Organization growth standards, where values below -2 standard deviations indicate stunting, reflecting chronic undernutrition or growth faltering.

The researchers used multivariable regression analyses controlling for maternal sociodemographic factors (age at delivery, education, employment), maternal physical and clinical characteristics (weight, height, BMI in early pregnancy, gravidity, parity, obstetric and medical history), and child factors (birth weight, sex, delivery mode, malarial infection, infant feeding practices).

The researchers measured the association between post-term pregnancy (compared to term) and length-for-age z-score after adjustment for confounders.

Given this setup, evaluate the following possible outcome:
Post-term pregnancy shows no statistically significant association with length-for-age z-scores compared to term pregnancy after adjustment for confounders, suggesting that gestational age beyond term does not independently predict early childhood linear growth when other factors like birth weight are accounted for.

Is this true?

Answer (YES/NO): NO